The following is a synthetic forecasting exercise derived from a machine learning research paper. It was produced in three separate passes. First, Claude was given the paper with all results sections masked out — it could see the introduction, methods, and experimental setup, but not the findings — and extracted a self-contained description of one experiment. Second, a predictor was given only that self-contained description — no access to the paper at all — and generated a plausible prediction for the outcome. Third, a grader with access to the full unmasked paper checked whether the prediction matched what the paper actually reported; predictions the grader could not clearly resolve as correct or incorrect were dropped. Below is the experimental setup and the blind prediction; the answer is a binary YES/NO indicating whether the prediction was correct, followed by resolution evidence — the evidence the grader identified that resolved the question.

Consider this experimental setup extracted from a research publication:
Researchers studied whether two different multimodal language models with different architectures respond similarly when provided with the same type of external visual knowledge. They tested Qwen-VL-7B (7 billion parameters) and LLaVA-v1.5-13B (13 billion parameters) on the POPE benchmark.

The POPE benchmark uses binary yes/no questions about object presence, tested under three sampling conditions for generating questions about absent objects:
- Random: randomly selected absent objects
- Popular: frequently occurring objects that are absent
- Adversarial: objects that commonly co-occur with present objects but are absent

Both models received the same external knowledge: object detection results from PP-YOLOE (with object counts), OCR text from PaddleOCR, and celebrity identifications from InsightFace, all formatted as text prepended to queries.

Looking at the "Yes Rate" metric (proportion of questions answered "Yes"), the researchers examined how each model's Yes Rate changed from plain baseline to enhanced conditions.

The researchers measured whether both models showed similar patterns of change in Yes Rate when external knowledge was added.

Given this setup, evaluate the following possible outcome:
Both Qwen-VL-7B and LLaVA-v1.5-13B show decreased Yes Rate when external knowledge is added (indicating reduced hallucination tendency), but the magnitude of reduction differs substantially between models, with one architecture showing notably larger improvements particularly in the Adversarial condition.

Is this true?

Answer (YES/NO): NO